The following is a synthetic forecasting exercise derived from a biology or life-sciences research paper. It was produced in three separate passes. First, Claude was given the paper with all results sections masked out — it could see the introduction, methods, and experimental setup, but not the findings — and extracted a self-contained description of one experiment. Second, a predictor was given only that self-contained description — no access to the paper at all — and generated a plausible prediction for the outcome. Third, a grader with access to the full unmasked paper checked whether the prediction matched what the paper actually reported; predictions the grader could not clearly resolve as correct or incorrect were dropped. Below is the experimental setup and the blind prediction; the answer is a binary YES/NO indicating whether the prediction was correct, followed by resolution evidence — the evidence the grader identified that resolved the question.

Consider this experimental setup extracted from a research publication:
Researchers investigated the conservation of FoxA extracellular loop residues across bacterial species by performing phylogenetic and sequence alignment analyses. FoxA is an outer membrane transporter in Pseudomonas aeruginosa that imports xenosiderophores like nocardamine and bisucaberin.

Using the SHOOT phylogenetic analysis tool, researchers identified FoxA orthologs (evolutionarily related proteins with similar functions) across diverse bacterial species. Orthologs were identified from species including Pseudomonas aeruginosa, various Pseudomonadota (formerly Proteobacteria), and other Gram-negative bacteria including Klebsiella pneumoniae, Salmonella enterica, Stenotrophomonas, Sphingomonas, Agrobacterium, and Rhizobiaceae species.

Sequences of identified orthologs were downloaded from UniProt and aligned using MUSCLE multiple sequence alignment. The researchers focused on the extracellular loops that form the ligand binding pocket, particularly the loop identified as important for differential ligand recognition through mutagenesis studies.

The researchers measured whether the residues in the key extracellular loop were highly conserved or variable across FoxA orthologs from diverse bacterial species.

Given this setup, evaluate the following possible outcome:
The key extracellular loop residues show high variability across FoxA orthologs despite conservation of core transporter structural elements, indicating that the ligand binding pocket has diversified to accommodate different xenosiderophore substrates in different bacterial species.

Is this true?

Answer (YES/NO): NO